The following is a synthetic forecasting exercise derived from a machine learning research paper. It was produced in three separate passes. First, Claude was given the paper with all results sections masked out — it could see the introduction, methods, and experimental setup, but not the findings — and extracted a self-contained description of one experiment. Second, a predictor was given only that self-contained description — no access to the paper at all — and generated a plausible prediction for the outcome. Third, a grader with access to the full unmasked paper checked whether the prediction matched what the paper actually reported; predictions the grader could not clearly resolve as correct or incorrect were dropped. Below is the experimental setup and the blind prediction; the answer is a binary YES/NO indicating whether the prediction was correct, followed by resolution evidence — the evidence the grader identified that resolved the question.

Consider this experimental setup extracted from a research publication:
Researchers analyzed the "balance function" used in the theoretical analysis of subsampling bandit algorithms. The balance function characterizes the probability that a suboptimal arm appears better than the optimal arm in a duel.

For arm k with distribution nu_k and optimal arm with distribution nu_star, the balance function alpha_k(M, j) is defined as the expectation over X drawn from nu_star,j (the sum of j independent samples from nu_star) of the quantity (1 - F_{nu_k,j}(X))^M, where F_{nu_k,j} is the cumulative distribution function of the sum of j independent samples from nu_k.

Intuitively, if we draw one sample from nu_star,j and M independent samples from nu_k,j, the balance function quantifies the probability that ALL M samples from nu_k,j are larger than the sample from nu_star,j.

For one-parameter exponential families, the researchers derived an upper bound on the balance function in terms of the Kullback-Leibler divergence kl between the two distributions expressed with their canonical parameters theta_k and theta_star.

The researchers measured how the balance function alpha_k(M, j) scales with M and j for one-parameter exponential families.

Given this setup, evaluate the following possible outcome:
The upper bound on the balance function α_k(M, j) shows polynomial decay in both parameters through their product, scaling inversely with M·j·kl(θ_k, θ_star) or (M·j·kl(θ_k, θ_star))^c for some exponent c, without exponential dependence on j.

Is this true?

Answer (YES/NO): NO